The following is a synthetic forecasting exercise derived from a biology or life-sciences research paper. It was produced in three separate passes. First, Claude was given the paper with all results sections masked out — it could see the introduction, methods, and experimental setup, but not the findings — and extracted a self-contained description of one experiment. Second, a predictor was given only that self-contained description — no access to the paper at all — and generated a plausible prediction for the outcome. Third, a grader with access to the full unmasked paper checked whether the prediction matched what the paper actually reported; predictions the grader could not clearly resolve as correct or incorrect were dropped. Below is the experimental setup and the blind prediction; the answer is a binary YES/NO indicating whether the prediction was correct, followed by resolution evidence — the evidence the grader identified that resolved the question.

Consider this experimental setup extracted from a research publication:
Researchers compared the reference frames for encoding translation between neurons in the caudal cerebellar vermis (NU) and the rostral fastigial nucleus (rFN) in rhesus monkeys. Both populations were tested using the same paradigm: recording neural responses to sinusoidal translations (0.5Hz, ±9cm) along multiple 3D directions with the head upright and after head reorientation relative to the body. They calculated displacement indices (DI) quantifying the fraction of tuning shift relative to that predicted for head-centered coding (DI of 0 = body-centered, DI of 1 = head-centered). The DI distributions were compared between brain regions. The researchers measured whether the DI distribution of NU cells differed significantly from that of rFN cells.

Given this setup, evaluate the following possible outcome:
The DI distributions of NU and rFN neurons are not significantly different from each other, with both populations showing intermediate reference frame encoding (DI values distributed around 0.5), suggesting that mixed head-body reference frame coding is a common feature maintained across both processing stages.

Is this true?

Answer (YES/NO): NO